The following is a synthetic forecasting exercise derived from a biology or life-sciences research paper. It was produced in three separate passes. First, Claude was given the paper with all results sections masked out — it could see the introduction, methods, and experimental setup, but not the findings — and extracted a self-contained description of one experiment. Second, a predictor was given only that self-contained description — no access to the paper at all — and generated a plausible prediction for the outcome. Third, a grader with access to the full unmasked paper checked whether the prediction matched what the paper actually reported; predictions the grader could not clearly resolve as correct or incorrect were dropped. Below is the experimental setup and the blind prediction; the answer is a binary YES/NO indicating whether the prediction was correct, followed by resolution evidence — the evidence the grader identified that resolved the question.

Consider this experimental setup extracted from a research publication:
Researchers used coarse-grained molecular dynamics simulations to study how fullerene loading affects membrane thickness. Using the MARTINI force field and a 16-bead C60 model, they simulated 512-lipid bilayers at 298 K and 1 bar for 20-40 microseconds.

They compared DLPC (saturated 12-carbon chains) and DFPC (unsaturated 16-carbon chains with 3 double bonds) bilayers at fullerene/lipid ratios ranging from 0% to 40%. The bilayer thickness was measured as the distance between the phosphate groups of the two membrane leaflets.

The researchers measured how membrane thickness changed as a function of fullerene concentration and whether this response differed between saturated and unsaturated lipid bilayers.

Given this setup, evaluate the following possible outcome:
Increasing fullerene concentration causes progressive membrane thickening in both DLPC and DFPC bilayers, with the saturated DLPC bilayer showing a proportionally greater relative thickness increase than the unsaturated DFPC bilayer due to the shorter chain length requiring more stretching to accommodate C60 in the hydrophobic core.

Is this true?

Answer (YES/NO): NO